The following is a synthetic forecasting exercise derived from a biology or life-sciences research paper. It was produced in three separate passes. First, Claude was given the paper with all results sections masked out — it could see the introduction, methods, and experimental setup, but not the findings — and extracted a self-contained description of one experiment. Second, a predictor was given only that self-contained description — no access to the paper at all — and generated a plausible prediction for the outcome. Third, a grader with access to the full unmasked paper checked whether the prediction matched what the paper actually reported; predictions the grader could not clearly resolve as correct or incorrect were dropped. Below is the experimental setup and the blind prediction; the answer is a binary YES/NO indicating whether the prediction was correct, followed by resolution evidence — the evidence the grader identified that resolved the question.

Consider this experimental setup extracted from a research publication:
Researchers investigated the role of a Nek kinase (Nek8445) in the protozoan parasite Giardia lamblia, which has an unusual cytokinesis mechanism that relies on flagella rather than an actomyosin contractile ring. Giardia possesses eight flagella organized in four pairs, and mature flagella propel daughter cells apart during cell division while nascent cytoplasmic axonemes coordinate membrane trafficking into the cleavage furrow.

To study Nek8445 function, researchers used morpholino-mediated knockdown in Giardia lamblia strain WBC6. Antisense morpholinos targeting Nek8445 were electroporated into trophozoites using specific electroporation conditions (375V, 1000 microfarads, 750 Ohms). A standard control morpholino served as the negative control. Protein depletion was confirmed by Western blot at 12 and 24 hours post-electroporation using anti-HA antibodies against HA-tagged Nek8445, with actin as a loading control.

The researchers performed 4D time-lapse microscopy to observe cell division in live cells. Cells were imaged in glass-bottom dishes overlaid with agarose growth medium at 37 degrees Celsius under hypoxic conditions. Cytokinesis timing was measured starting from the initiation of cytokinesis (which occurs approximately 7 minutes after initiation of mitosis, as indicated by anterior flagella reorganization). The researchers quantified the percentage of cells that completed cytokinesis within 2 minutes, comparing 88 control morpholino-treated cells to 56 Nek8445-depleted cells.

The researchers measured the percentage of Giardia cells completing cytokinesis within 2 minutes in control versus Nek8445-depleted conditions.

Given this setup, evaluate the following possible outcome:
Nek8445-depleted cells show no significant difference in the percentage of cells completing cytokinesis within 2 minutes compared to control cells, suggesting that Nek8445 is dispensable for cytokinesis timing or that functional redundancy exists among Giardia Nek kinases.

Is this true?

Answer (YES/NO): NO